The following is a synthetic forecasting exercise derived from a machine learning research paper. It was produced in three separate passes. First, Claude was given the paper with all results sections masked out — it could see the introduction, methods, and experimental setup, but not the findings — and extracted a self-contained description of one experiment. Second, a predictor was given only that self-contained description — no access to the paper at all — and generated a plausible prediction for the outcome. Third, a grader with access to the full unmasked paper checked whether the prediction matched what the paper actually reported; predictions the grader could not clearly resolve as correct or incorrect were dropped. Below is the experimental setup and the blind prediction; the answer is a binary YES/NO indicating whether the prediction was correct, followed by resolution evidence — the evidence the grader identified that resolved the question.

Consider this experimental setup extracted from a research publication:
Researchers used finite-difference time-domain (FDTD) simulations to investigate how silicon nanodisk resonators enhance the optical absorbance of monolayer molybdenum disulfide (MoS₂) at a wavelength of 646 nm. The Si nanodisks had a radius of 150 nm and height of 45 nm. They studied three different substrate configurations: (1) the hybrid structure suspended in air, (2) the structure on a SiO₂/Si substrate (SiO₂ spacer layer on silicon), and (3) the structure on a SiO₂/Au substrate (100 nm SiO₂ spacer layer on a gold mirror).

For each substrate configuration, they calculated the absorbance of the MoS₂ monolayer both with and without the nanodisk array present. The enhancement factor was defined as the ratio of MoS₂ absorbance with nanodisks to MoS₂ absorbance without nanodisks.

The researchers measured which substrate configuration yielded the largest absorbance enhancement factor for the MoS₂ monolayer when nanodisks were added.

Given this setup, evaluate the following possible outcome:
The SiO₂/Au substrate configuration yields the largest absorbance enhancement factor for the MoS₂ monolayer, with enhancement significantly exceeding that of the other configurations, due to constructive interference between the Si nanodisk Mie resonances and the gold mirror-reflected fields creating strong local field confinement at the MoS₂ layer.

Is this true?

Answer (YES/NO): YES